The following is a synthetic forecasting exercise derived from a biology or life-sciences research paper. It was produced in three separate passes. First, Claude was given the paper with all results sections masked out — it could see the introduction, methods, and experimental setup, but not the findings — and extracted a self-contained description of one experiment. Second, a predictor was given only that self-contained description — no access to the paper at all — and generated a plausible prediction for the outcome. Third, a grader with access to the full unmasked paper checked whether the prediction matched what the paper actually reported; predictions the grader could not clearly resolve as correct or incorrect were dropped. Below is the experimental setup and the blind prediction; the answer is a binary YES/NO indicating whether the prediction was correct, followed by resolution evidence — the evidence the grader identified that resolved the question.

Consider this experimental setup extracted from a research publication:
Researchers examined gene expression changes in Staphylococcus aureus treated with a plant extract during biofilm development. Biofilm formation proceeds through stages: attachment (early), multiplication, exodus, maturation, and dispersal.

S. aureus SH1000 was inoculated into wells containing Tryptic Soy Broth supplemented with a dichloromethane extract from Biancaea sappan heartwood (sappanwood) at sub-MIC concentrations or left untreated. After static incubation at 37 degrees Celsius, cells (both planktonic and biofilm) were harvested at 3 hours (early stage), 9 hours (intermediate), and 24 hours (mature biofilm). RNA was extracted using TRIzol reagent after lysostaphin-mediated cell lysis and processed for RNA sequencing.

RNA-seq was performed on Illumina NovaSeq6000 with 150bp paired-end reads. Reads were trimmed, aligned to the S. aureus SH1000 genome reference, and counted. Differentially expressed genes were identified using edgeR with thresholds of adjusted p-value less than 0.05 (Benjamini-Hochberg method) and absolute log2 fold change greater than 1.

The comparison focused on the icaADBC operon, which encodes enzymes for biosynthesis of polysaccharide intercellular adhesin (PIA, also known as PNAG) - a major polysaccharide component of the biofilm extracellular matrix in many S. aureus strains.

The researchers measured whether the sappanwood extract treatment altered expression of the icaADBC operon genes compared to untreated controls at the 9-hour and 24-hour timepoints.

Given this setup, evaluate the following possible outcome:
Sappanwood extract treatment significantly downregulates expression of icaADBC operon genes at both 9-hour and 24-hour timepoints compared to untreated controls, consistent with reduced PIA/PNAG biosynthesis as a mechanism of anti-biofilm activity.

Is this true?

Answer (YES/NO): NO